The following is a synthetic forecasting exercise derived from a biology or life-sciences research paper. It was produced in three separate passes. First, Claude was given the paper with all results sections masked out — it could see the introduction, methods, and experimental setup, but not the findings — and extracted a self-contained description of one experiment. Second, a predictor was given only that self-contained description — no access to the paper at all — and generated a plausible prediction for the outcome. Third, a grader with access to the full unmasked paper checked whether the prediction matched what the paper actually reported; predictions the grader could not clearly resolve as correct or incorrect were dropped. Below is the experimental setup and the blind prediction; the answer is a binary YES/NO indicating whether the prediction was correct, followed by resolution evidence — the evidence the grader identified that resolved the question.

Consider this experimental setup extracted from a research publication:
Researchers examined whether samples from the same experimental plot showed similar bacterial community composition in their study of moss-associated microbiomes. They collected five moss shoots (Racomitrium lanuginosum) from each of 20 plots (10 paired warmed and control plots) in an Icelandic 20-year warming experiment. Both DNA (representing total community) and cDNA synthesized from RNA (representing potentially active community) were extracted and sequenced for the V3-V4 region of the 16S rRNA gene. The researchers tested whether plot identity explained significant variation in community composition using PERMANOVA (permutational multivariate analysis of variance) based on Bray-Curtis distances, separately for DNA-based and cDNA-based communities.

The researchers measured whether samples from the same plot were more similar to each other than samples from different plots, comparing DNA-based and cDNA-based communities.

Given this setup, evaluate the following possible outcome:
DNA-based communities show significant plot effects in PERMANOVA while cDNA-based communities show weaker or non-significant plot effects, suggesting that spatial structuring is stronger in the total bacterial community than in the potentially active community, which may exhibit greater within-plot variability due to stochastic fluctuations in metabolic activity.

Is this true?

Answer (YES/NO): NO